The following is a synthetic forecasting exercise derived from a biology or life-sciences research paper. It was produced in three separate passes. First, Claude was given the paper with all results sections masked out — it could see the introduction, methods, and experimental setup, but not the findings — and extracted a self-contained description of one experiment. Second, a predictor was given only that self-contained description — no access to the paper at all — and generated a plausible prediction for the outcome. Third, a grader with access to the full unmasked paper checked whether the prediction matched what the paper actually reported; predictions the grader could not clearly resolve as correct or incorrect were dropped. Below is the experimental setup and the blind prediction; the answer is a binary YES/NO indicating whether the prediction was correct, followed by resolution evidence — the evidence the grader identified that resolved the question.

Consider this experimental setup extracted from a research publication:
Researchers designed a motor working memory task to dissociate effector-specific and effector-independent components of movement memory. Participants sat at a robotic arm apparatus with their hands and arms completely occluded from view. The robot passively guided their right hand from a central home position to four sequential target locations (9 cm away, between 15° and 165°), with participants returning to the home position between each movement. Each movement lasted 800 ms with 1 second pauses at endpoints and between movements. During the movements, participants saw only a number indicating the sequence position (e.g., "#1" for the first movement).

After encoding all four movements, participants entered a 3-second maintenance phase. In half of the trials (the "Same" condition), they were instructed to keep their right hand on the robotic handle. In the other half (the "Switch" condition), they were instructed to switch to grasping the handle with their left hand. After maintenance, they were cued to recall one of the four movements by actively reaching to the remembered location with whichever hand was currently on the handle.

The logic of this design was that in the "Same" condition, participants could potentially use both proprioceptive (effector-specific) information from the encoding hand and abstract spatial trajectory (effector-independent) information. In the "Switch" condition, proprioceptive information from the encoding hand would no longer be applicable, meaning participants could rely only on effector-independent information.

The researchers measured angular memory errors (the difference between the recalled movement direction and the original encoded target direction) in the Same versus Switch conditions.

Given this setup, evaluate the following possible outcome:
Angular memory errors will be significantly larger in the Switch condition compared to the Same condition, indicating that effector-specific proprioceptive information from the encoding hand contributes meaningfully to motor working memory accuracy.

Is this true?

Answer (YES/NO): NO